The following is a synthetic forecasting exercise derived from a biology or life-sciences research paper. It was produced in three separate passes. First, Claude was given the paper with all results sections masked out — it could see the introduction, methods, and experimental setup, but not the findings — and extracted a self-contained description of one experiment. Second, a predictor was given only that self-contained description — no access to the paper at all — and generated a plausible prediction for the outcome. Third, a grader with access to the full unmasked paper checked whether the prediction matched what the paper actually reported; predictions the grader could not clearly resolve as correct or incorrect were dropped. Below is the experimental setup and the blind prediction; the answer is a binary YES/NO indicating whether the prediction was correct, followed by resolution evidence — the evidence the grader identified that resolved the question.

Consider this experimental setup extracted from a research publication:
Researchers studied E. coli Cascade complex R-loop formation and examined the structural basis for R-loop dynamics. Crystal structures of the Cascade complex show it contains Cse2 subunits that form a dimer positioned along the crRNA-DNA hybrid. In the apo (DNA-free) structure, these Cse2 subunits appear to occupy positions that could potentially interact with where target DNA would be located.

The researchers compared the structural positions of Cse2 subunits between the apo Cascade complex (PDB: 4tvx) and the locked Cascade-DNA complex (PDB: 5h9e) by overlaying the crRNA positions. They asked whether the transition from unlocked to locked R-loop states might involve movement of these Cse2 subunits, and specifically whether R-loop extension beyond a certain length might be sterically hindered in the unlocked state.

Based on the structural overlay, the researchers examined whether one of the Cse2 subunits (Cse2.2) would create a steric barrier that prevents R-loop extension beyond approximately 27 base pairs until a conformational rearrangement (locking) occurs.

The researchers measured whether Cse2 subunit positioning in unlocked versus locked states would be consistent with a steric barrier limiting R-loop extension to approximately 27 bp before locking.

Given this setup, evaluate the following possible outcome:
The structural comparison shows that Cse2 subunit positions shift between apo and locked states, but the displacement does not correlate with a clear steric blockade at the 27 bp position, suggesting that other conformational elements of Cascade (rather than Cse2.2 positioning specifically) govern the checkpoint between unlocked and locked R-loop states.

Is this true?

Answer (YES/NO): NO